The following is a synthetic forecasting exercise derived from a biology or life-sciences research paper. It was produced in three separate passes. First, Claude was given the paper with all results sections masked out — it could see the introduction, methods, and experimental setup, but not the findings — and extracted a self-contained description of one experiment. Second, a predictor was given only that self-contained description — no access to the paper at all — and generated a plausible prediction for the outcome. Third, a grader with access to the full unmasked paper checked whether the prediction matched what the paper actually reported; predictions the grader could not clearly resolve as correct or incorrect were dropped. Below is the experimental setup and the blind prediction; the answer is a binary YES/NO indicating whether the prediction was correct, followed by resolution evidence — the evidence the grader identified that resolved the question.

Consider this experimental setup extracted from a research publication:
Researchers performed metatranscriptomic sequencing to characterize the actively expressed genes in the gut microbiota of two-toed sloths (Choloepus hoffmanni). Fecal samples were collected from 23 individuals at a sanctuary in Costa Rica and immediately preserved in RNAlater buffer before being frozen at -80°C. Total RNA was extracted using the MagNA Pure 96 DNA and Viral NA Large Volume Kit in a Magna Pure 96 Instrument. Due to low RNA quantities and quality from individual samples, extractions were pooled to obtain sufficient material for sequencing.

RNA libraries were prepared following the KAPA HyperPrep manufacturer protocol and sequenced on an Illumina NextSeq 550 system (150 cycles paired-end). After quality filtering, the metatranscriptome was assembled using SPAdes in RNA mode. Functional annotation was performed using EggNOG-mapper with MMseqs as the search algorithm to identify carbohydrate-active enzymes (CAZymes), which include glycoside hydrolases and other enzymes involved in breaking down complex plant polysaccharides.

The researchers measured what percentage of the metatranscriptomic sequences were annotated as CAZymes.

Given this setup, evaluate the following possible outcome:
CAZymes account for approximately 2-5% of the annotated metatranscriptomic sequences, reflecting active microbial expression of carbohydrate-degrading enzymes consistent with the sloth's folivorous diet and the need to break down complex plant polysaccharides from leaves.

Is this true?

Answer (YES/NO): NO